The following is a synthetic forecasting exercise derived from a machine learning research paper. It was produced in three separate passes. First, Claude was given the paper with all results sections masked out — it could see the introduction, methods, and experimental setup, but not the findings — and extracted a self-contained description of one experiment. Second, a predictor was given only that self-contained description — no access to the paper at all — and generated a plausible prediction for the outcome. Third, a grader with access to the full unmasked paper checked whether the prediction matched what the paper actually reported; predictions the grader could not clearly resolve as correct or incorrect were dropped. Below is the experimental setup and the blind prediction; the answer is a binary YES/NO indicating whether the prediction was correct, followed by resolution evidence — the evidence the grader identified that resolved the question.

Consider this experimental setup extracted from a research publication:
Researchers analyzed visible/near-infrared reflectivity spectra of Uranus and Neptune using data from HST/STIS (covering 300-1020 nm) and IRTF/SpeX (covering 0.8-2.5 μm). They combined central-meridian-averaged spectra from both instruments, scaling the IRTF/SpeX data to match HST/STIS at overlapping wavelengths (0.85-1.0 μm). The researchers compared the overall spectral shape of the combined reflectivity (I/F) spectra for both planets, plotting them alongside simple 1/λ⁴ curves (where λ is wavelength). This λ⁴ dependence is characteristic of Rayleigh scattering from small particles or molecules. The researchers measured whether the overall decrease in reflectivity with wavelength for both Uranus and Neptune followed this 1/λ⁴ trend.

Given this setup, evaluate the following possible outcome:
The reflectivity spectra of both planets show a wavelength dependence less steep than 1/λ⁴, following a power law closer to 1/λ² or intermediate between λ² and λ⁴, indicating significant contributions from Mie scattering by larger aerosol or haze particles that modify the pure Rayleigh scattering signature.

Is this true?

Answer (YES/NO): NO